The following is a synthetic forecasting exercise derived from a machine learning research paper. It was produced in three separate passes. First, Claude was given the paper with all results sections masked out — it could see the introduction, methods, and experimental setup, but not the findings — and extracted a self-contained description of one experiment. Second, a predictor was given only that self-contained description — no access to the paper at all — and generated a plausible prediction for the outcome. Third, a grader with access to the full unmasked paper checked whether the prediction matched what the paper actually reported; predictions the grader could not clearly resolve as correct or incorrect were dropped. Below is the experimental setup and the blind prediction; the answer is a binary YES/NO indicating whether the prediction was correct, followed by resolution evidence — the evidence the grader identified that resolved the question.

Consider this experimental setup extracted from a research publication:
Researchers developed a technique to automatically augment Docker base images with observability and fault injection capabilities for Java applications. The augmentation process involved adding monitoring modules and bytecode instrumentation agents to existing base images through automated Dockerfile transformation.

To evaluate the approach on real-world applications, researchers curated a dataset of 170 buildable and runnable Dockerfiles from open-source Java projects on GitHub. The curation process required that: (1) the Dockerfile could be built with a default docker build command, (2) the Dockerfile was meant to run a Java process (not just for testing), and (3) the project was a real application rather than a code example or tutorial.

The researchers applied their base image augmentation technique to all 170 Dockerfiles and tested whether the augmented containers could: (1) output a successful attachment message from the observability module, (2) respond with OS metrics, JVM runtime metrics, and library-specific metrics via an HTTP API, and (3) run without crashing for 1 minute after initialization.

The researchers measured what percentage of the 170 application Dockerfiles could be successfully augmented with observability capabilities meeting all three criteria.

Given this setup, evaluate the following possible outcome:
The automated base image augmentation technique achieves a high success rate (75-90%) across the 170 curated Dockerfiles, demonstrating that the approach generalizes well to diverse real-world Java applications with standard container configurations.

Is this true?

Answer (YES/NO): YES